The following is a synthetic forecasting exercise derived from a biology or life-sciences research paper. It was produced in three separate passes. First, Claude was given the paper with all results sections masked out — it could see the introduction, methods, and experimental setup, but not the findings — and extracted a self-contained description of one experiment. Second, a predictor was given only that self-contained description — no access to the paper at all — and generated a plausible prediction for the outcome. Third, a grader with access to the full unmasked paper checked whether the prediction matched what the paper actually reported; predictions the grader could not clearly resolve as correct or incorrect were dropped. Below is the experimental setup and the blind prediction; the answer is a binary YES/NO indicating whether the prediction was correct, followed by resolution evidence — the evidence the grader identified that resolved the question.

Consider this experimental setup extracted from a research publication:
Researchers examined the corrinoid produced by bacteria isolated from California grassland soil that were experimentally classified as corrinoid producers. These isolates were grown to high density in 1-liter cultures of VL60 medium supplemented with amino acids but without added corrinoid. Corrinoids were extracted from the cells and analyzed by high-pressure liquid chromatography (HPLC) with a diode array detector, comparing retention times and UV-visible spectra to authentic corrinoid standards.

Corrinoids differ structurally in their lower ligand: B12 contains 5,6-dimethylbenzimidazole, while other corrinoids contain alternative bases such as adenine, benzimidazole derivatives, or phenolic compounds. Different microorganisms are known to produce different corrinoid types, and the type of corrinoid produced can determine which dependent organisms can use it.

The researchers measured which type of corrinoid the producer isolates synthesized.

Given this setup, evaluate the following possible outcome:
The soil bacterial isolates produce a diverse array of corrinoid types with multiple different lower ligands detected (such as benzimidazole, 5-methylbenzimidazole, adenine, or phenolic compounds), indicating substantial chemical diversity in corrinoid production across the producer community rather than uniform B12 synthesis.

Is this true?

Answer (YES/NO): NO